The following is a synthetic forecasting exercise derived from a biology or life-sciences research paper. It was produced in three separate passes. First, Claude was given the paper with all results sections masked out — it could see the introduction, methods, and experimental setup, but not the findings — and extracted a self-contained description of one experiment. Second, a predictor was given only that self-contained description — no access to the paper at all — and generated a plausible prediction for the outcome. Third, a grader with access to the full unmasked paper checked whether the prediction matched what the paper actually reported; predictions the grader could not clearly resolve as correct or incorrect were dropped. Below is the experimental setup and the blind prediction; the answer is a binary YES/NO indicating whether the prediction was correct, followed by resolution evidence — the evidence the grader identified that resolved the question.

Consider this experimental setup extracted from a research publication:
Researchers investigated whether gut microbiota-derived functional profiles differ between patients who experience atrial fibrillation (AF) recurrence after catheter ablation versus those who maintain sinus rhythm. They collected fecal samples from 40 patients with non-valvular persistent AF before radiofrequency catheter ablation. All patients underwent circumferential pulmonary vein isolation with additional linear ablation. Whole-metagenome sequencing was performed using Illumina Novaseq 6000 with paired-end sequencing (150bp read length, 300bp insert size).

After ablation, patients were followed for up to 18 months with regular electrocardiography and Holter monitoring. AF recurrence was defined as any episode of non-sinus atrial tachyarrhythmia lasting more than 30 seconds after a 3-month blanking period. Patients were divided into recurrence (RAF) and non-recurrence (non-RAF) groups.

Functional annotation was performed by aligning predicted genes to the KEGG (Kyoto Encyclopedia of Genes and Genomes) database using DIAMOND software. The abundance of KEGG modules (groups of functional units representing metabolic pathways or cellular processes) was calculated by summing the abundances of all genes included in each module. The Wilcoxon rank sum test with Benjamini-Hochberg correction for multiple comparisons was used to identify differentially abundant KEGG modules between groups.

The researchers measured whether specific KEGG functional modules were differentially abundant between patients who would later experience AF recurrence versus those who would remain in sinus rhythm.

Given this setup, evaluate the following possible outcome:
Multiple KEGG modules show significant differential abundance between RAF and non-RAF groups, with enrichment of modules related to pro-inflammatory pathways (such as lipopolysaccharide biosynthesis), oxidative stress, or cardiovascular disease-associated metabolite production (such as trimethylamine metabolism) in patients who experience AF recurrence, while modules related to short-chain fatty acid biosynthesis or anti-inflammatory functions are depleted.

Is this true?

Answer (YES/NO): NO